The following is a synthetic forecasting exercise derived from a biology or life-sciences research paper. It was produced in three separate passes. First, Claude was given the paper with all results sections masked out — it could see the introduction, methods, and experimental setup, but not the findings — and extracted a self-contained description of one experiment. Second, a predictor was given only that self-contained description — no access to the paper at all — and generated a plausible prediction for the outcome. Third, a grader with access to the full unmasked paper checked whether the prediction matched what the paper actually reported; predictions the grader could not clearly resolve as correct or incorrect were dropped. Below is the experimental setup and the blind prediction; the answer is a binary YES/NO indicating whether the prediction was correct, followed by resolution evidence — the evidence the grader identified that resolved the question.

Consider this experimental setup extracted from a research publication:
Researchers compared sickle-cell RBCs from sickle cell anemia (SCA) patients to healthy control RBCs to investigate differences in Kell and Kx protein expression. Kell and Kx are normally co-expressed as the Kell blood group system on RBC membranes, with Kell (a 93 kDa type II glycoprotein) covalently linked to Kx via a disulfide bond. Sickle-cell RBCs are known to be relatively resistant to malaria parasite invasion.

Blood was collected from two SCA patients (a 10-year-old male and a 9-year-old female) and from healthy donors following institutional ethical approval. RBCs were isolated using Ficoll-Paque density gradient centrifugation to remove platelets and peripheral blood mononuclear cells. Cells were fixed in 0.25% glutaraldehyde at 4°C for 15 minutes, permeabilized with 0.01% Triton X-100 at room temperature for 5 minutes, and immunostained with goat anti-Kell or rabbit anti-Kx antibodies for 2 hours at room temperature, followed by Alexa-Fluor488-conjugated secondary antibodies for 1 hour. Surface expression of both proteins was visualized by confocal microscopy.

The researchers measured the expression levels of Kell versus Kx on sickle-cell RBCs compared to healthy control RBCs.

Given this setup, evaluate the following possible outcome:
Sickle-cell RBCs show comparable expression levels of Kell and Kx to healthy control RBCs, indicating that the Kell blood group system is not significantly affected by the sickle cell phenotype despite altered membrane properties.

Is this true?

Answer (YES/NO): NO